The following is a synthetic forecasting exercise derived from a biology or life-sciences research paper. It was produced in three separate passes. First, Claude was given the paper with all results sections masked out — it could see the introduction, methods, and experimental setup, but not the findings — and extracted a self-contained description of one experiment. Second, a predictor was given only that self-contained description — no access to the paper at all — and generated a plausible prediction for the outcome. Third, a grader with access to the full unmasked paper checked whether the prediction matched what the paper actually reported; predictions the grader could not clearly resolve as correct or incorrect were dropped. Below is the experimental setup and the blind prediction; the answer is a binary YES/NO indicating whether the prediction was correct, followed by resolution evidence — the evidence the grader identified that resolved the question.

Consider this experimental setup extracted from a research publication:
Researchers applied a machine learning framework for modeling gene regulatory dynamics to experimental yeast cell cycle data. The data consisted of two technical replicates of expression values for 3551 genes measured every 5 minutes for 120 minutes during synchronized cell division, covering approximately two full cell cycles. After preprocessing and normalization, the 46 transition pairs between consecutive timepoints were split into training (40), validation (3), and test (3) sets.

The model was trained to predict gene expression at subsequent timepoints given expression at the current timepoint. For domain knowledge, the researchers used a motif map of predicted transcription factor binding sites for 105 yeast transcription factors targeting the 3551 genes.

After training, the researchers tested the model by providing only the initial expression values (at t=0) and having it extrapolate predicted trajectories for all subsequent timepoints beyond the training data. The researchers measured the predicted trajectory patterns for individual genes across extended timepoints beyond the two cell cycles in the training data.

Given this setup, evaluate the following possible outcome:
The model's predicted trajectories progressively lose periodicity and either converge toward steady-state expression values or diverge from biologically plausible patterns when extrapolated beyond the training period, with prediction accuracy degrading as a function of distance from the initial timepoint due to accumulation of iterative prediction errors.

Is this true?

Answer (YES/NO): NO